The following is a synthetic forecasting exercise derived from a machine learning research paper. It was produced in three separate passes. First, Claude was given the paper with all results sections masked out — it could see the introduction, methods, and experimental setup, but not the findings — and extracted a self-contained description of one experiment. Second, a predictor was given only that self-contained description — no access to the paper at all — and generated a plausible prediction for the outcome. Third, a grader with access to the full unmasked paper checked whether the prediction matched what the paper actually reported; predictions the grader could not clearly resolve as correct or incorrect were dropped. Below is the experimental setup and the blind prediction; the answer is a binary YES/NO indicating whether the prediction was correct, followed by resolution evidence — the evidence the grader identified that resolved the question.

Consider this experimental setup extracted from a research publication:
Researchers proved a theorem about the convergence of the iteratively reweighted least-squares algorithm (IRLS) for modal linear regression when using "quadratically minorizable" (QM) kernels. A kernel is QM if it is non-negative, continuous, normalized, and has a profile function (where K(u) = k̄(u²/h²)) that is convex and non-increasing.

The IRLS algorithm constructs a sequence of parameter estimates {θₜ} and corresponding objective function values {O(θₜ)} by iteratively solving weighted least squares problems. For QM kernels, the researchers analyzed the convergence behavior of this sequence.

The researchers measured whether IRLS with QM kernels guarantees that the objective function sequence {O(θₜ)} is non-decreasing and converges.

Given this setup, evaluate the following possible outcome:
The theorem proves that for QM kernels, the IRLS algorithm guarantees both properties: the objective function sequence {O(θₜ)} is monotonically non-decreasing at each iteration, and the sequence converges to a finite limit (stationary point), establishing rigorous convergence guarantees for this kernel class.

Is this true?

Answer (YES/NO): YES